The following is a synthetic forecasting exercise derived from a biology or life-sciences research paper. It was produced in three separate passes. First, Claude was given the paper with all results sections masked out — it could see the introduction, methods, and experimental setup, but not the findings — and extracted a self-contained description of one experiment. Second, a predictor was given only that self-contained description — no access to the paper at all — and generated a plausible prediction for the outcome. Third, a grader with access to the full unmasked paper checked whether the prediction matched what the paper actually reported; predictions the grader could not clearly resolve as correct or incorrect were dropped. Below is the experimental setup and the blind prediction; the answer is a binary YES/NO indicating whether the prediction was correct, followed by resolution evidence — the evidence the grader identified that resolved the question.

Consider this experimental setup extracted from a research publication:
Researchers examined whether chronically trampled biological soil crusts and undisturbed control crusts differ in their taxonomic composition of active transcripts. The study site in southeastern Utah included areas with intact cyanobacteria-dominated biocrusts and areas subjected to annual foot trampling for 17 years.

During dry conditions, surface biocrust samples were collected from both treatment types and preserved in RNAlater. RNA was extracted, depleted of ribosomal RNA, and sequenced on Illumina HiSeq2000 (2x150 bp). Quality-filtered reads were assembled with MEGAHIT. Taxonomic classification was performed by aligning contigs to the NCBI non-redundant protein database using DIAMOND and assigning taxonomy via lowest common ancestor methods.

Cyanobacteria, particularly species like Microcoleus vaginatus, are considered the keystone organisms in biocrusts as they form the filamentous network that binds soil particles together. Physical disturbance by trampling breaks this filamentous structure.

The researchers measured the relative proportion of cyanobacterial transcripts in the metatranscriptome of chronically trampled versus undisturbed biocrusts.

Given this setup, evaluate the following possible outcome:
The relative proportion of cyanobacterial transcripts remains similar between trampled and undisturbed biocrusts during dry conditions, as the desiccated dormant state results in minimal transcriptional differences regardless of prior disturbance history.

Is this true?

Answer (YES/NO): NO